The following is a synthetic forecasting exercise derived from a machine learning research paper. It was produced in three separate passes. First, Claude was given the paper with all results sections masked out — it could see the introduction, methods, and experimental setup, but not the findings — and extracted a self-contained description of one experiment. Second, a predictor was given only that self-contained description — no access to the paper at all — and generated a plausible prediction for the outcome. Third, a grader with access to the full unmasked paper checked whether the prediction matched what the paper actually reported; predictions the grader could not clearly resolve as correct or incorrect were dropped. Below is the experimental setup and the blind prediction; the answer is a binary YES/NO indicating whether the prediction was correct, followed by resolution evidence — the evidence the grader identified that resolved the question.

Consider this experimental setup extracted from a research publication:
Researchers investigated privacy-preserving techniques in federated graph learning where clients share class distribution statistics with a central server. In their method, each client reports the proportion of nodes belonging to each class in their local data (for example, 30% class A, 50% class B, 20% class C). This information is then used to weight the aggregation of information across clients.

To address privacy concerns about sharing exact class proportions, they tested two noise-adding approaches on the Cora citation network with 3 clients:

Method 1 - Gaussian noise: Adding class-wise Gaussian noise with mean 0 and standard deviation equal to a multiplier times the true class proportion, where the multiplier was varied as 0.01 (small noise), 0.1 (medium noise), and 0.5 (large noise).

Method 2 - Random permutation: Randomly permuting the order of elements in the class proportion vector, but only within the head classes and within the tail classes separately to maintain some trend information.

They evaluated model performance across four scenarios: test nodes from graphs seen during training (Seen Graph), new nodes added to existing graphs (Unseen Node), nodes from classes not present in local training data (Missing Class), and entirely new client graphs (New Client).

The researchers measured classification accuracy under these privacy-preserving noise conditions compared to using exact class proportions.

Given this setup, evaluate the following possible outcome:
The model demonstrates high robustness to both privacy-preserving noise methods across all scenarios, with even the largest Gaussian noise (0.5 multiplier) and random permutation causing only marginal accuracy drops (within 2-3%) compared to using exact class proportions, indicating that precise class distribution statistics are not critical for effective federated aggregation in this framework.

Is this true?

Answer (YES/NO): NO